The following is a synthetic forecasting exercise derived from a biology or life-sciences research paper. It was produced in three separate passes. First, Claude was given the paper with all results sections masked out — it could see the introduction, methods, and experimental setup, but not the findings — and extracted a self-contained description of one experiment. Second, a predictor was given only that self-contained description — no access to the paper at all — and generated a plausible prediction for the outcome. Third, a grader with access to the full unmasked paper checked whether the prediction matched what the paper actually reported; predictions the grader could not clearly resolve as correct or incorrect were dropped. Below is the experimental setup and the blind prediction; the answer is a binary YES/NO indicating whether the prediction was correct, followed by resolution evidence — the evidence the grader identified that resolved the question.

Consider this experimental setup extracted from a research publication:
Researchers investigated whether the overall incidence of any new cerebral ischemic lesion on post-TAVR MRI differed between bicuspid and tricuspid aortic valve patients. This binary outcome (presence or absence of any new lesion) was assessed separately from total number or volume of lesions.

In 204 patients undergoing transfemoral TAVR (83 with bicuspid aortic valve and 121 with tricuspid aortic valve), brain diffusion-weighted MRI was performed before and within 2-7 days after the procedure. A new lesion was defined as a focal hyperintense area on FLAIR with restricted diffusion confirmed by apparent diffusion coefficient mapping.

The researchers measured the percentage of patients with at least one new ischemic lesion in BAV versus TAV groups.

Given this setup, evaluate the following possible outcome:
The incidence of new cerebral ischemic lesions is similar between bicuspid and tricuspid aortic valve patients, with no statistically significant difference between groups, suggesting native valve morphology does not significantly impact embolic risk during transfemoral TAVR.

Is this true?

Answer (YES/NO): NO